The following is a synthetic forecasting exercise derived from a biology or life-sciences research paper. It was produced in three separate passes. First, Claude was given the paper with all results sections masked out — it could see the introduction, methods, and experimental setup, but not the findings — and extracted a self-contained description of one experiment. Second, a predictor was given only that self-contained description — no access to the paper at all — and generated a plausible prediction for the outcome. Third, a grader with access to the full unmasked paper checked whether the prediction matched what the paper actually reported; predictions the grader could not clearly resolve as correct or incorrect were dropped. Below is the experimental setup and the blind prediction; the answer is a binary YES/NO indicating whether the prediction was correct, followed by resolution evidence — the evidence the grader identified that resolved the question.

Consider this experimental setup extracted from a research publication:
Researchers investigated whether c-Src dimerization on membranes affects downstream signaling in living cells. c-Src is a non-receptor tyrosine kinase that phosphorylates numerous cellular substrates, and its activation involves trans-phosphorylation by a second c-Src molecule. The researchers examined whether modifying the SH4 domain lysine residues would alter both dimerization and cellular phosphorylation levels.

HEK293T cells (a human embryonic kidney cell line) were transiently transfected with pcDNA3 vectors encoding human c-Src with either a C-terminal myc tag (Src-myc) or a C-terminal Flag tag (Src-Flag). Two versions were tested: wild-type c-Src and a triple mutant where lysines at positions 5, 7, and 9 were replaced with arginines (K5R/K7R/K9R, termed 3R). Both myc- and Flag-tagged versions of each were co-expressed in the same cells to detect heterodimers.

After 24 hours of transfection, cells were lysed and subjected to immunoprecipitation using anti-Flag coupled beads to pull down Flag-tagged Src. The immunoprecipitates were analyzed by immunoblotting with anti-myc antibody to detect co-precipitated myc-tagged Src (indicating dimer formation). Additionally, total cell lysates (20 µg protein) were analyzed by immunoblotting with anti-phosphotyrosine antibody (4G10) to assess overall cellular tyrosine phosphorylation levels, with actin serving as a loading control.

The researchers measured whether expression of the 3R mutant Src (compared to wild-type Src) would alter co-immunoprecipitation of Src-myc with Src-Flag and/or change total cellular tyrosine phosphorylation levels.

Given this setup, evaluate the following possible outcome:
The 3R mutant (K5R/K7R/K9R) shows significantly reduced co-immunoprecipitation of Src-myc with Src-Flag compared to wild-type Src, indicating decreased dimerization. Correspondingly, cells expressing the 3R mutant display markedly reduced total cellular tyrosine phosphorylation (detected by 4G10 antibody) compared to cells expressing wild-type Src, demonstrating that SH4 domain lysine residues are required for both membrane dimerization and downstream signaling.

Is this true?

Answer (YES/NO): NO